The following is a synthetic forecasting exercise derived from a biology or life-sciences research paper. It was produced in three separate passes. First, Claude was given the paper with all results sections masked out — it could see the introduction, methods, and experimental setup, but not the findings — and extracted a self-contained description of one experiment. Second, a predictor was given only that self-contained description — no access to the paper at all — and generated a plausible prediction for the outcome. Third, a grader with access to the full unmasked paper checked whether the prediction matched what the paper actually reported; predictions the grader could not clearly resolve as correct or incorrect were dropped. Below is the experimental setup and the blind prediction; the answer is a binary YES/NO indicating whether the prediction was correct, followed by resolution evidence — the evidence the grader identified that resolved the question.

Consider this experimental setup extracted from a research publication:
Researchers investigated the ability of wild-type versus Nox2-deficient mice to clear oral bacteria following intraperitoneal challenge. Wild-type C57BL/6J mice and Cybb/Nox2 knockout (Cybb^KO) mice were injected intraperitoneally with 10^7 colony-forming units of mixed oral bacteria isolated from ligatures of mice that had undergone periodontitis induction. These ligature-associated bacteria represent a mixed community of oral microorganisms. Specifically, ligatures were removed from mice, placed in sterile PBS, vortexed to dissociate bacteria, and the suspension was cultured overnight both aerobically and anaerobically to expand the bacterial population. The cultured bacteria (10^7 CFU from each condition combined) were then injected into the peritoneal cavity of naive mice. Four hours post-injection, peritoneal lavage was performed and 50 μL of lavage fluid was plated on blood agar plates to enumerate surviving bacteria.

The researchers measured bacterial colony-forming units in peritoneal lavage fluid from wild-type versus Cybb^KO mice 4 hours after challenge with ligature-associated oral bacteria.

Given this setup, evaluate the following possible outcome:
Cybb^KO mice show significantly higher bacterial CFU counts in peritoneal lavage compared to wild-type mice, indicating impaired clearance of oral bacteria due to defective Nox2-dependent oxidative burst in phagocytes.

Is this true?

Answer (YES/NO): NO